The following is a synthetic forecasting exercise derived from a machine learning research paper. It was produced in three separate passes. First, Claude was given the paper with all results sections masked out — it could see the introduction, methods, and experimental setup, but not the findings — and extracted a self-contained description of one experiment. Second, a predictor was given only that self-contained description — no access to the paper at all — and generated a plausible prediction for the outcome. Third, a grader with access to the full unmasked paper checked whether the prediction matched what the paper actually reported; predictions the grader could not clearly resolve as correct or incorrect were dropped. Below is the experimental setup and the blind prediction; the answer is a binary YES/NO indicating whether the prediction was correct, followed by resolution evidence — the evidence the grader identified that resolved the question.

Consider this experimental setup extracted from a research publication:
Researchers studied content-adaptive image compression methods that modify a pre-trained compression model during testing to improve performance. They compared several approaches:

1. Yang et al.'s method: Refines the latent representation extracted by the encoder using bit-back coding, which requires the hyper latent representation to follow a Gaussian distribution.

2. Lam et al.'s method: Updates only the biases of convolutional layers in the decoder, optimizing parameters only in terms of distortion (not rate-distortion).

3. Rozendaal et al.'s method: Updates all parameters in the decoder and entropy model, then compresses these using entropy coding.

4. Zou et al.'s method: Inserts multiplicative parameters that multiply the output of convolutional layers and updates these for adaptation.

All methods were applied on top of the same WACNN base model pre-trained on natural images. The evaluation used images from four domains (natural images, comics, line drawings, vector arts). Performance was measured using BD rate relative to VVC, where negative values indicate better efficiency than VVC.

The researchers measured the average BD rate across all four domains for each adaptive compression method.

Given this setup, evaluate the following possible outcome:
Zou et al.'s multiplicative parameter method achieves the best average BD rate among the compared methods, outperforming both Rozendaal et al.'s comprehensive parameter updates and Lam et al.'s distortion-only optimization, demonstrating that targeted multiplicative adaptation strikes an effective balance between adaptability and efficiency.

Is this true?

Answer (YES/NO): NO